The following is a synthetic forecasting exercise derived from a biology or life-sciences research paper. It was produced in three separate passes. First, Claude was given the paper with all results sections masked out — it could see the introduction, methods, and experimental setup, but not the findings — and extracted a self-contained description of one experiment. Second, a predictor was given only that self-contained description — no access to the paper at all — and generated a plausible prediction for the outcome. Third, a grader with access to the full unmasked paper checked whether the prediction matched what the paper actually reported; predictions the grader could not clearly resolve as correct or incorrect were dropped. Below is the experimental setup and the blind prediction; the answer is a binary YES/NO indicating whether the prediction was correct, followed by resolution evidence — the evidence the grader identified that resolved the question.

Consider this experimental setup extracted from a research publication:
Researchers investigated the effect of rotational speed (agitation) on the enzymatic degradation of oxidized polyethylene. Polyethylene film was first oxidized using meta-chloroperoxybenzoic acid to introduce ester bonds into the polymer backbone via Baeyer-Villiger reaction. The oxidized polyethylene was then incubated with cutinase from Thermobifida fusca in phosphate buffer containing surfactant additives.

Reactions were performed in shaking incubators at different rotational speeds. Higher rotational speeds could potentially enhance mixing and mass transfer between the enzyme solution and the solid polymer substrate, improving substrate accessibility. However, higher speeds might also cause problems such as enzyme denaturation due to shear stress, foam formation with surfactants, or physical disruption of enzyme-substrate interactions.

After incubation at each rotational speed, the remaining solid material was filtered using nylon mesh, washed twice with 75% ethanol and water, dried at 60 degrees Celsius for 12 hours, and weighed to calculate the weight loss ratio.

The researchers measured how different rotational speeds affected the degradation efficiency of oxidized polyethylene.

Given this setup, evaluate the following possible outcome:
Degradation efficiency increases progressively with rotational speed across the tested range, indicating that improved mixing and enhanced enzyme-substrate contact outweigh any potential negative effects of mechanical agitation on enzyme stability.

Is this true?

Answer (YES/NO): NO